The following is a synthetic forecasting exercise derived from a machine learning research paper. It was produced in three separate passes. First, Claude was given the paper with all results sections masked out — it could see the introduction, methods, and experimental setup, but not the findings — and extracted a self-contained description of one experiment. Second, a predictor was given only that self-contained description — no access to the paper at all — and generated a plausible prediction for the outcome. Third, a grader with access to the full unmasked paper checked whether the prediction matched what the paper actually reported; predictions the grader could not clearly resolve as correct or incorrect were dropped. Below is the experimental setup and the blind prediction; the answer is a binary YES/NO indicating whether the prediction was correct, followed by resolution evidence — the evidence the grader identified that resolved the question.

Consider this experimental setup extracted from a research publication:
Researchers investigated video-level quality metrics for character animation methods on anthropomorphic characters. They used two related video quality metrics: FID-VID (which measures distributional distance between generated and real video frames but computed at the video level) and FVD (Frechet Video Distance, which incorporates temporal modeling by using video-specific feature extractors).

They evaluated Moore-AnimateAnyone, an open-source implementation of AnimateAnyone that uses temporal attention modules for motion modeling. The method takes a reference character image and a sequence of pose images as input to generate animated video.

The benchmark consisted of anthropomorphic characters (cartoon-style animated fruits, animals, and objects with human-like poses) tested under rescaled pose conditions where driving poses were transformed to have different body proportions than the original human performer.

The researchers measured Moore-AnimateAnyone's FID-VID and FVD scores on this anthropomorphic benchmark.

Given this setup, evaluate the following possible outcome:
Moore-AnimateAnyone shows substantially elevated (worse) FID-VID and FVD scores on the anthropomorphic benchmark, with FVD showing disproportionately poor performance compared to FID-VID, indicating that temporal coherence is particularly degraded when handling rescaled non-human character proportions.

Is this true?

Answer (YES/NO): NO